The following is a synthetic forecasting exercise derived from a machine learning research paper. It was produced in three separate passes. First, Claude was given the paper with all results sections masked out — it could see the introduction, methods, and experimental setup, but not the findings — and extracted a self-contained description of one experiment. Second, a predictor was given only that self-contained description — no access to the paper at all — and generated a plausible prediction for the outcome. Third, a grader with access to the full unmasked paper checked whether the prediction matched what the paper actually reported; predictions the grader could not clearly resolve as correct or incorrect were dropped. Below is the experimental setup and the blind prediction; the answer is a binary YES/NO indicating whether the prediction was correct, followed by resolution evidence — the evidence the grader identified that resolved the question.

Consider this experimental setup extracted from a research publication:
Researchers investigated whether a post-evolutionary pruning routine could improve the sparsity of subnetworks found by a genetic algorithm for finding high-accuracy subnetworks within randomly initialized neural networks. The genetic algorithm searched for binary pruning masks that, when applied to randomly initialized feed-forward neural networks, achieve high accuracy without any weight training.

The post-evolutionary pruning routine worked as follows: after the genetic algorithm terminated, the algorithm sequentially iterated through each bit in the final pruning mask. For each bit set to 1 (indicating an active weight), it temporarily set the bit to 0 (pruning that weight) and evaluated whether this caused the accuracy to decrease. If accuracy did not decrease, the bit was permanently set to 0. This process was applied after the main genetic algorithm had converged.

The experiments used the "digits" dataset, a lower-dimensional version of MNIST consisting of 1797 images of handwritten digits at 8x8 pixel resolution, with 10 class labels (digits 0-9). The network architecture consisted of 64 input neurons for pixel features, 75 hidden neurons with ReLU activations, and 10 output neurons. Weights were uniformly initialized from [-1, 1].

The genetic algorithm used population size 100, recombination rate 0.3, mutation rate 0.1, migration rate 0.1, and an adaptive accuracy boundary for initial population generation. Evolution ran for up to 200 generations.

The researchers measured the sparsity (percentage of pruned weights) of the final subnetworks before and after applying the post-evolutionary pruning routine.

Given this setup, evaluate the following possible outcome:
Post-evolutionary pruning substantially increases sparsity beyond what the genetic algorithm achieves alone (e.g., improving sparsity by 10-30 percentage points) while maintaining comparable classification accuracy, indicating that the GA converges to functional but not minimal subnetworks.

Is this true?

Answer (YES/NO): YES